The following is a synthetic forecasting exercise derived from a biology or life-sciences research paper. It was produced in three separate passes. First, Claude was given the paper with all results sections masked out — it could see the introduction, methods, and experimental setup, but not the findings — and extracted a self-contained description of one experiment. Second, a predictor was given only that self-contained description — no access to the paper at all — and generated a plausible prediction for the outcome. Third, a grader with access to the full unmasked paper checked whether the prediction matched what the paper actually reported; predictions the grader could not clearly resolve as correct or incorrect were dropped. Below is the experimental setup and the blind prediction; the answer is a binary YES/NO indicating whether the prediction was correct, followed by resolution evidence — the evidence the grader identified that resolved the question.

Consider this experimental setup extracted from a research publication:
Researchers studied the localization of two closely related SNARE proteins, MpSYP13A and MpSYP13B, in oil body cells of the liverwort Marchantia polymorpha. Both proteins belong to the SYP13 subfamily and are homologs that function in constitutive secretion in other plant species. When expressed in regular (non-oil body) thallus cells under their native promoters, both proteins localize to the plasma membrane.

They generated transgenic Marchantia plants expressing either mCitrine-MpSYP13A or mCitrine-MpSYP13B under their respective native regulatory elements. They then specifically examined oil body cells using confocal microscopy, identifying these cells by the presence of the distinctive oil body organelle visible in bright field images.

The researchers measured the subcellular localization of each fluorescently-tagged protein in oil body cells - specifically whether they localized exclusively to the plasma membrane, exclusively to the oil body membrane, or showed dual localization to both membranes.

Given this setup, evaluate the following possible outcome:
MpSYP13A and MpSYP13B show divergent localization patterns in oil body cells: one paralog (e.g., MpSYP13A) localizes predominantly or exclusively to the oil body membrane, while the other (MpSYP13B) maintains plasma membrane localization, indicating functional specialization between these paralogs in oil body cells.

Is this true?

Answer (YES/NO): NO